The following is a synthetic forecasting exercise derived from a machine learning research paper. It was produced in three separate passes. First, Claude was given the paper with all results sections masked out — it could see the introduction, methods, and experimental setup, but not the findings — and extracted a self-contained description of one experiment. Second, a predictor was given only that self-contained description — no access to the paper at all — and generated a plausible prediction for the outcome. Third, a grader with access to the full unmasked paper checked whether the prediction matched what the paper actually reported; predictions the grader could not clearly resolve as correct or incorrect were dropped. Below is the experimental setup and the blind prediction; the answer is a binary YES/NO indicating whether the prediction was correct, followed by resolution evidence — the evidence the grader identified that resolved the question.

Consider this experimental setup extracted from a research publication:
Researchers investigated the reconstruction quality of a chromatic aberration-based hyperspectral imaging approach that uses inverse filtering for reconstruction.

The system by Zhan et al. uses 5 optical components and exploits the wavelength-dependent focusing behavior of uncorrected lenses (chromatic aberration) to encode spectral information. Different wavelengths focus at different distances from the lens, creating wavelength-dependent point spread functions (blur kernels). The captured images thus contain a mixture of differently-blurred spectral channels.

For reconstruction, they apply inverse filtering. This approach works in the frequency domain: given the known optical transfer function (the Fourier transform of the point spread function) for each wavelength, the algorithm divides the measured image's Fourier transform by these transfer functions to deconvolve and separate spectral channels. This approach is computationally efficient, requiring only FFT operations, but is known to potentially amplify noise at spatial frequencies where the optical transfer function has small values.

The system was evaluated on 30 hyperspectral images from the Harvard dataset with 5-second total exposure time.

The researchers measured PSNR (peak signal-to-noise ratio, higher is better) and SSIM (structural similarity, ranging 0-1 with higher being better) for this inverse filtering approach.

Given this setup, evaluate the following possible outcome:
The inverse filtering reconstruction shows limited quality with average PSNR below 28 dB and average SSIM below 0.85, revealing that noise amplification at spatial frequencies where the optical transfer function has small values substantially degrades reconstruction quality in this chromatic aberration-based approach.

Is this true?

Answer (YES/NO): YES